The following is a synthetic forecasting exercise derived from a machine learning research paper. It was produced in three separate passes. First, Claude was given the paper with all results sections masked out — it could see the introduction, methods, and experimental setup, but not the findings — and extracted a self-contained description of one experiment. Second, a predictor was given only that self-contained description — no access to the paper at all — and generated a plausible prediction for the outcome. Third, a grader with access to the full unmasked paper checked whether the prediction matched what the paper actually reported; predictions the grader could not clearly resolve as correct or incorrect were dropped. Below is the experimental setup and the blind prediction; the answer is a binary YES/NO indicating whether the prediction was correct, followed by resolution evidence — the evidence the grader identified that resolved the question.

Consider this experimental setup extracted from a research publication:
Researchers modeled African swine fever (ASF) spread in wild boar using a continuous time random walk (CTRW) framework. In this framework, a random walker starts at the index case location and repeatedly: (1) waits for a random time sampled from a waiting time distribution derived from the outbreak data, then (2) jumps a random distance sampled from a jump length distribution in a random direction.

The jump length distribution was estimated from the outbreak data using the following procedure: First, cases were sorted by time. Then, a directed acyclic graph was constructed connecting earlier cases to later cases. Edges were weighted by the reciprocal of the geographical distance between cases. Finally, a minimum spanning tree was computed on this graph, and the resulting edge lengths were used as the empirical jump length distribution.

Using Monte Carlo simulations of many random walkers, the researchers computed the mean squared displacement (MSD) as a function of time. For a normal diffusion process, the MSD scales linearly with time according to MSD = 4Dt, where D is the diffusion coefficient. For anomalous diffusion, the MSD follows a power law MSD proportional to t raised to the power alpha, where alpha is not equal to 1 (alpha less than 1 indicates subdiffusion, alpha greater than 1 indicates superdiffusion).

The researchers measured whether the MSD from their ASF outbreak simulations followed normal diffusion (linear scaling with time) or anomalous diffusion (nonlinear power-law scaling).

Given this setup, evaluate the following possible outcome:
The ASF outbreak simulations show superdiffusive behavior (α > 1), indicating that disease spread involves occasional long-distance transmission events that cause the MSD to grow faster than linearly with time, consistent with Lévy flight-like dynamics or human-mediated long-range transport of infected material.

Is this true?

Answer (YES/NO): NO